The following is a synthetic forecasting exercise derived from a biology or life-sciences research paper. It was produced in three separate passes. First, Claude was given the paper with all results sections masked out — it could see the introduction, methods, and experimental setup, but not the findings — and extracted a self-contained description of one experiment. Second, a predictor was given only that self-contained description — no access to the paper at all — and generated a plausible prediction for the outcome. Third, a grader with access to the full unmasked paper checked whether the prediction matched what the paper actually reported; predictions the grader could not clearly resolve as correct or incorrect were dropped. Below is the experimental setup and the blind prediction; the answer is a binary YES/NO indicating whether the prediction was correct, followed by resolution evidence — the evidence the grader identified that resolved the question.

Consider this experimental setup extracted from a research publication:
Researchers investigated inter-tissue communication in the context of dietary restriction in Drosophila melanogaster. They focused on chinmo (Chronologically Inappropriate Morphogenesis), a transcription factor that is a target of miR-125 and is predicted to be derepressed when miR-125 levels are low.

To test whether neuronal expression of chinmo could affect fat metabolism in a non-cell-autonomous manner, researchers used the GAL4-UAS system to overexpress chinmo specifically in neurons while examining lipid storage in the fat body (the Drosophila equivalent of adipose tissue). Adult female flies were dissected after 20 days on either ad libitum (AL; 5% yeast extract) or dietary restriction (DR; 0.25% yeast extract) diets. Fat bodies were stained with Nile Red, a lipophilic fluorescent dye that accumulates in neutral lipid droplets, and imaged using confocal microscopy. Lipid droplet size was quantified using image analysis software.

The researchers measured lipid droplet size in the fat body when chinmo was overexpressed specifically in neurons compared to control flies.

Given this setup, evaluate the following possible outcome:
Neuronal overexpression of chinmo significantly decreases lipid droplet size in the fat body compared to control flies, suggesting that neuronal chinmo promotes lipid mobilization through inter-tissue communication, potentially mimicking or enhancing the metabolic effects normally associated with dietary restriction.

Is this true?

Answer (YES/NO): NO